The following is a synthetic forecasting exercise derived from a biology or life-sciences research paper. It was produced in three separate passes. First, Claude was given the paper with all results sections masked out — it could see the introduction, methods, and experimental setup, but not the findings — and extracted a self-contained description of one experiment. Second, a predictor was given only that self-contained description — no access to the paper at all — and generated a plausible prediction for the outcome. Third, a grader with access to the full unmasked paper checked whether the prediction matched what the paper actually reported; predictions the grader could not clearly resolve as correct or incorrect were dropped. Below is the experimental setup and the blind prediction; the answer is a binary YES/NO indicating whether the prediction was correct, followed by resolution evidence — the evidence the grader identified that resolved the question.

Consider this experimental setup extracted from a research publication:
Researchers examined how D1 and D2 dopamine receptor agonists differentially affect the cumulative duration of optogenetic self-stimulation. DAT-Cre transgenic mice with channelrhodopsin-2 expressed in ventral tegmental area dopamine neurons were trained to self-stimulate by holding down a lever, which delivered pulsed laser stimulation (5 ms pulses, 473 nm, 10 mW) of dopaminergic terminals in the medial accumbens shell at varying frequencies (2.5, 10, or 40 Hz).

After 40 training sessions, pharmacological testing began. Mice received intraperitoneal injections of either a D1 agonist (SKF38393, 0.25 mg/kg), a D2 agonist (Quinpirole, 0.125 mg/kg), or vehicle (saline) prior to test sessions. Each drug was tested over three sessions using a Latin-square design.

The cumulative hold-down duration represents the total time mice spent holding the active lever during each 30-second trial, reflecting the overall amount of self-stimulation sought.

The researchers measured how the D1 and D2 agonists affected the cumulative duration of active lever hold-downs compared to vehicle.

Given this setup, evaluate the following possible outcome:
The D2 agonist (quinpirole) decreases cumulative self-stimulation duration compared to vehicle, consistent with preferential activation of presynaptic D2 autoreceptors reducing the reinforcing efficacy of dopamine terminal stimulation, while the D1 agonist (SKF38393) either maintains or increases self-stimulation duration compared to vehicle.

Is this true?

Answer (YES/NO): NO